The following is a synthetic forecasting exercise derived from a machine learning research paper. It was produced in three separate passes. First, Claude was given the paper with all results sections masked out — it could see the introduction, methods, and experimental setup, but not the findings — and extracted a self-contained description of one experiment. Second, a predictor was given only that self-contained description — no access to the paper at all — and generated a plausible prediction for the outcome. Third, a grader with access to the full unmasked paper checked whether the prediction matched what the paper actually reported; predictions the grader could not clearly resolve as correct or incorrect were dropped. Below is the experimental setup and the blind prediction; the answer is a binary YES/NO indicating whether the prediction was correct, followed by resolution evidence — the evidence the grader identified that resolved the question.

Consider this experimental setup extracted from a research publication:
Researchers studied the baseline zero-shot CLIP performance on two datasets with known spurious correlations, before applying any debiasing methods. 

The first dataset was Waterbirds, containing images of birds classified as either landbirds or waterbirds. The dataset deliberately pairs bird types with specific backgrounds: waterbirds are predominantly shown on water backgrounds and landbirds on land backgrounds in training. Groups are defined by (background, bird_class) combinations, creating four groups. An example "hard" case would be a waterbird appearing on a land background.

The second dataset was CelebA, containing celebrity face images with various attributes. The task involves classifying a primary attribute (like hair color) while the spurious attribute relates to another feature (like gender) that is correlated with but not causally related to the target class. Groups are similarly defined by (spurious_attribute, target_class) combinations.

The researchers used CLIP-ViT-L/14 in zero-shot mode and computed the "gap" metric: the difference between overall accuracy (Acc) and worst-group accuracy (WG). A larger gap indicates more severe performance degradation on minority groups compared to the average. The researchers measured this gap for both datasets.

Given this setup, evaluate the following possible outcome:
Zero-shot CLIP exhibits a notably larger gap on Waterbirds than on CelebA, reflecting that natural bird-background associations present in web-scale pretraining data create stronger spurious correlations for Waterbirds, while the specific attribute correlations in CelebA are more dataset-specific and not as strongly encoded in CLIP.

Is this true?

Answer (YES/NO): YES